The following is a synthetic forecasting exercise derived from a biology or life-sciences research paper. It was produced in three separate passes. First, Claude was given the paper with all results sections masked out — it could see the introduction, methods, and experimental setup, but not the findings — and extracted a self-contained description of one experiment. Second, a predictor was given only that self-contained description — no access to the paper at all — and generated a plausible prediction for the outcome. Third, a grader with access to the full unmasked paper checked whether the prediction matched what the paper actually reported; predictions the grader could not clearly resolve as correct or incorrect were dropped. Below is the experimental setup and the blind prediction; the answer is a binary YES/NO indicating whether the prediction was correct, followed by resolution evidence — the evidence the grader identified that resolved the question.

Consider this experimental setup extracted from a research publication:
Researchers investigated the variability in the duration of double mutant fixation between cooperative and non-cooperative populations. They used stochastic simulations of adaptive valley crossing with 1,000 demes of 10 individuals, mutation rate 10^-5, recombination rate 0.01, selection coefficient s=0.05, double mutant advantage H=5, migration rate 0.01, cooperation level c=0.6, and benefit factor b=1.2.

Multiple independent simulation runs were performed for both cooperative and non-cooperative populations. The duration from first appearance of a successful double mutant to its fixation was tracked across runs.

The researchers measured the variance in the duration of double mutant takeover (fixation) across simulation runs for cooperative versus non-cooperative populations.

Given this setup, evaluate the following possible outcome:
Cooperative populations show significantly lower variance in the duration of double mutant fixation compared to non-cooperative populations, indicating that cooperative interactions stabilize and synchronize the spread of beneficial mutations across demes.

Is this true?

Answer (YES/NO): NO